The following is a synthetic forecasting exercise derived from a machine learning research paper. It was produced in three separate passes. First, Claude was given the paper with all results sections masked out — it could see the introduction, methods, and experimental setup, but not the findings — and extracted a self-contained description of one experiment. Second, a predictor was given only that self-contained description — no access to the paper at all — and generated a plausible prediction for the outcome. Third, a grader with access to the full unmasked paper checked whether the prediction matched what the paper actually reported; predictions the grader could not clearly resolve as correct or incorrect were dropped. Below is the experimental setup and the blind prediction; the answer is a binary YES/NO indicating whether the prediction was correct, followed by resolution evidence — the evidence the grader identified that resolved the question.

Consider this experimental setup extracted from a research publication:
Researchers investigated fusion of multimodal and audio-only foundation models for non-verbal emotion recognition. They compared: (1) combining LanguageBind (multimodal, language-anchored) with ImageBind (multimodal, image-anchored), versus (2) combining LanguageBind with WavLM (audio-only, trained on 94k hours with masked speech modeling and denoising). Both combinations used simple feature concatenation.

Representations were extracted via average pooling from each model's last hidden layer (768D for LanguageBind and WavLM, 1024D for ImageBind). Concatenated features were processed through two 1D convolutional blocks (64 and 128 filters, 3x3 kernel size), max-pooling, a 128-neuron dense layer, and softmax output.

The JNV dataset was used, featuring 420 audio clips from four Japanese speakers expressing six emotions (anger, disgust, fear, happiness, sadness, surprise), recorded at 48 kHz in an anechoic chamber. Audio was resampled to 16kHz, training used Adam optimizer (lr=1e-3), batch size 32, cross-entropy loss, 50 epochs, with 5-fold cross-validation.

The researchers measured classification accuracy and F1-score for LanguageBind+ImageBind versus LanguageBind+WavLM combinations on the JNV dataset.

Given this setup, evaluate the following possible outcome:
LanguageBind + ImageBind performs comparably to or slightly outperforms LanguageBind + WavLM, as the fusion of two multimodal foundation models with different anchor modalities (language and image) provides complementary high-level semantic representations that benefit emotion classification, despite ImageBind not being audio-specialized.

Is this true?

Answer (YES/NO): YES